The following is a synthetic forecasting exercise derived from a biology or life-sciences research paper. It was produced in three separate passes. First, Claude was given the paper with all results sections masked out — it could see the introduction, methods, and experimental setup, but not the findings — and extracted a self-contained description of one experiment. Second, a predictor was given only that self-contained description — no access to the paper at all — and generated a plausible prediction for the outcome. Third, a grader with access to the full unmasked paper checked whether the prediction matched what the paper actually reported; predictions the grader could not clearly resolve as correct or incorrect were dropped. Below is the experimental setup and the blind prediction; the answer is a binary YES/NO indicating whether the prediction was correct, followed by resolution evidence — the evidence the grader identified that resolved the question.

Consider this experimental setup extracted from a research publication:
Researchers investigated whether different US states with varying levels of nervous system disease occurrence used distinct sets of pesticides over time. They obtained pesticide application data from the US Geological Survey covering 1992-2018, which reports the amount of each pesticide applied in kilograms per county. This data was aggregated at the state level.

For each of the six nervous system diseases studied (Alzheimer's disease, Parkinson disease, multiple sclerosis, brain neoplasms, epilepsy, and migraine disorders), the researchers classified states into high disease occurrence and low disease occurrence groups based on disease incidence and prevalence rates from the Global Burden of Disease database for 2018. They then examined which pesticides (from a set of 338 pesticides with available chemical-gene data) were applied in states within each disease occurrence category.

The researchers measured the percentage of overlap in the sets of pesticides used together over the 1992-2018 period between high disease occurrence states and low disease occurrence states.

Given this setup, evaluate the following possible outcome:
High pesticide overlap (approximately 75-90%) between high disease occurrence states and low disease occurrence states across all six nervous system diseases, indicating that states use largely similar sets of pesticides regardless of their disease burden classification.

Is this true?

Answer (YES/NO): NO